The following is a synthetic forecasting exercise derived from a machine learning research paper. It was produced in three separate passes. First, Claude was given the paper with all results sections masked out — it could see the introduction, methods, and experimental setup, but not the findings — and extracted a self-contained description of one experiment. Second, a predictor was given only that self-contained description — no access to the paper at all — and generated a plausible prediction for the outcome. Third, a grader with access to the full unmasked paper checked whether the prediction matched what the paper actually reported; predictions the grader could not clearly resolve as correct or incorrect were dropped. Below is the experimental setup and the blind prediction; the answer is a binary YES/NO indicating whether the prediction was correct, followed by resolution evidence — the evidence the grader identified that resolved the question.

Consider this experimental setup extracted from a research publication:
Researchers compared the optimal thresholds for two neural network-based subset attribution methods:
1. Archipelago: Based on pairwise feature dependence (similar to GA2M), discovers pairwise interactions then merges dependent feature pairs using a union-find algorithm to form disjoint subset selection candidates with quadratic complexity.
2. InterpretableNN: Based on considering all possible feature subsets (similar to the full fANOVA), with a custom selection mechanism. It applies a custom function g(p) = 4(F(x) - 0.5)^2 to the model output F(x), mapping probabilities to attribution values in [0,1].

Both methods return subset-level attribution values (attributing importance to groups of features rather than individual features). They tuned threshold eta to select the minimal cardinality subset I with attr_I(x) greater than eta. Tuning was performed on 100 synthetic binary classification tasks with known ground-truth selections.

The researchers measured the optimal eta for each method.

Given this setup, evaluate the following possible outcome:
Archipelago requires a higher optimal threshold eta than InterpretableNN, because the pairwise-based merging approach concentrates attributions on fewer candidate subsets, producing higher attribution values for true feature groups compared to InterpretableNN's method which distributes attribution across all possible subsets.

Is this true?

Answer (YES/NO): YES